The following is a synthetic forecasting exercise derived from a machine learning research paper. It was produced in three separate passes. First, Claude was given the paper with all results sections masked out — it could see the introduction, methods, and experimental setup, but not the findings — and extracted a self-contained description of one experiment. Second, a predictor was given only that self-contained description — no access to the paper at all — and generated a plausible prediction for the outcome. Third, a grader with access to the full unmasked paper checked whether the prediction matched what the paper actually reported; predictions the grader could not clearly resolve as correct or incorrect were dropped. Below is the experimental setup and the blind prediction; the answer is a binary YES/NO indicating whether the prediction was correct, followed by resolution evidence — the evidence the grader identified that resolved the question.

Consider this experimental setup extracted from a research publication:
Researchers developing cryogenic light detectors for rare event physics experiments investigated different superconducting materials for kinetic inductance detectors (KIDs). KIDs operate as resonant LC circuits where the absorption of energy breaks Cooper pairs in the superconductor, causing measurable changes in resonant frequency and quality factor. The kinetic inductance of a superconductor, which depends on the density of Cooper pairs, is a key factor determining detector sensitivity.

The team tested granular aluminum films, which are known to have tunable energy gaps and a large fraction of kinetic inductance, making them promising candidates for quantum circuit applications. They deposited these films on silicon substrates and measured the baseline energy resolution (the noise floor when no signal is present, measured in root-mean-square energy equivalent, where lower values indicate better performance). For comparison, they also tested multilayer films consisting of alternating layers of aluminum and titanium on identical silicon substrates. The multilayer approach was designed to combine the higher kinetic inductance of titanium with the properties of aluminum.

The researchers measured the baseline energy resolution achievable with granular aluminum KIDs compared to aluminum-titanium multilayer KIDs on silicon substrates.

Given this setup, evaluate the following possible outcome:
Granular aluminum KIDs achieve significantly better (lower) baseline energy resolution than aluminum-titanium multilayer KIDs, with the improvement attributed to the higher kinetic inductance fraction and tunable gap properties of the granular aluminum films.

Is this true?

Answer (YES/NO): NO